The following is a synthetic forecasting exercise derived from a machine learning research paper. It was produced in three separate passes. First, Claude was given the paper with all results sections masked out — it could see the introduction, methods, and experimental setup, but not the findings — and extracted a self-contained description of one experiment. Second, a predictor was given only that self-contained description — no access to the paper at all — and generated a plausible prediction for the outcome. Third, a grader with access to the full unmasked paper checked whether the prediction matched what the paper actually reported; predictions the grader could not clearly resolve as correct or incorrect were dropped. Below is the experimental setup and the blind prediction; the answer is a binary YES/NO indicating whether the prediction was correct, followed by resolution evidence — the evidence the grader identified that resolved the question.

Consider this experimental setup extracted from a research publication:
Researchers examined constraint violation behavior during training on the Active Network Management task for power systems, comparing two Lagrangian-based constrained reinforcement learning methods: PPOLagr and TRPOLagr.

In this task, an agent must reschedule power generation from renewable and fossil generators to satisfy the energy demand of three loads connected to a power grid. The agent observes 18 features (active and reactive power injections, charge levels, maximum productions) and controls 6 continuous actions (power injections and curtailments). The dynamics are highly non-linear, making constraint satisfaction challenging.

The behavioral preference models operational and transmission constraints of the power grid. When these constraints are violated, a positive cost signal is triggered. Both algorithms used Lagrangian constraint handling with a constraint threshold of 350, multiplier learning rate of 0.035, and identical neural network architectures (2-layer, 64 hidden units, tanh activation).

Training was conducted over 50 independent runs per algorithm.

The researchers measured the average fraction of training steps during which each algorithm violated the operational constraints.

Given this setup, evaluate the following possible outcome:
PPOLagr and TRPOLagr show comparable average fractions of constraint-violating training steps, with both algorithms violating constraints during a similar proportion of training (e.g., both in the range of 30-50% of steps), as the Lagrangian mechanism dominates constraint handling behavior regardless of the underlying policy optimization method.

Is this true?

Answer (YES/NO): NO